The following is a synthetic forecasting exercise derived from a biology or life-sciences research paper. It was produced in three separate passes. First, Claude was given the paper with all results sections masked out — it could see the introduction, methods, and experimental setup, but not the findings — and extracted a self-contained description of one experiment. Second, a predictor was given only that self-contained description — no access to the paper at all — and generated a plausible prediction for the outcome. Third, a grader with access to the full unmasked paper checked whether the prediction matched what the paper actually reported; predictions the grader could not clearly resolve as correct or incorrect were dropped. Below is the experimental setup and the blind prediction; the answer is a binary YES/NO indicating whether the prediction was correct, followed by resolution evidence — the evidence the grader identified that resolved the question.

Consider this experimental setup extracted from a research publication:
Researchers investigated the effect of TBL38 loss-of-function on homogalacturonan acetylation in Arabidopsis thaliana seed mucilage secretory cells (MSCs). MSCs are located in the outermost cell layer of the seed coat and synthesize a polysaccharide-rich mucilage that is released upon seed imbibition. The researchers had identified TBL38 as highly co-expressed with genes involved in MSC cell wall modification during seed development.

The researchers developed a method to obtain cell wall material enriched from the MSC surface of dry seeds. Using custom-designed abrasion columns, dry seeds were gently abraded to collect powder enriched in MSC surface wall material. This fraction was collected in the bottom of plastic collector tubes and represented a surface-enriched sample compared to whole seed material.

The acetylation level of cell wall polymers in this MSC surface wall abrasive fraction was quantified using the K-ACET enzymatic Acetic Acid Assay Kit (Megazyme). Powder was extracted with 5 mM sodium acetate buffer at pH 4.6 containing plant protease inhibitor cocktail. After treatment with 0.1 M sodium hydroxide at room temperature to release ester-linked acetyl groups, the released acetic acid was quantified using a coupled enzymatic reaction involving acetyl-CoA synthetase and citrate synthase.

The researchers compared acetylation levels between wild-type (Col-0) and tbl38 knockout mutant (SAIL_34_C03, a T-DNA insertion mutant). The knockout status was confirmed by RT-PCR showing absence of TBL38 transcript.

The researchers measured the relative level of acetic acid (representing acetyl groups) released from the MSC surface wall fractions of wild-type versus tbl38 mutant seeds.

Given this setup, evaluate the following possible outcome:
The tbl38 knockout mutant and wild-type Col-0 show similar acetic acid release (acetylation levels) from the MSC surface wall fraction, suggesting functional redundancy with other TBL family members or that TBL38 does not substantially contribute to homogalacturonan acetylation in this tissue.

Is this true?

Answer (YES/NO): NO